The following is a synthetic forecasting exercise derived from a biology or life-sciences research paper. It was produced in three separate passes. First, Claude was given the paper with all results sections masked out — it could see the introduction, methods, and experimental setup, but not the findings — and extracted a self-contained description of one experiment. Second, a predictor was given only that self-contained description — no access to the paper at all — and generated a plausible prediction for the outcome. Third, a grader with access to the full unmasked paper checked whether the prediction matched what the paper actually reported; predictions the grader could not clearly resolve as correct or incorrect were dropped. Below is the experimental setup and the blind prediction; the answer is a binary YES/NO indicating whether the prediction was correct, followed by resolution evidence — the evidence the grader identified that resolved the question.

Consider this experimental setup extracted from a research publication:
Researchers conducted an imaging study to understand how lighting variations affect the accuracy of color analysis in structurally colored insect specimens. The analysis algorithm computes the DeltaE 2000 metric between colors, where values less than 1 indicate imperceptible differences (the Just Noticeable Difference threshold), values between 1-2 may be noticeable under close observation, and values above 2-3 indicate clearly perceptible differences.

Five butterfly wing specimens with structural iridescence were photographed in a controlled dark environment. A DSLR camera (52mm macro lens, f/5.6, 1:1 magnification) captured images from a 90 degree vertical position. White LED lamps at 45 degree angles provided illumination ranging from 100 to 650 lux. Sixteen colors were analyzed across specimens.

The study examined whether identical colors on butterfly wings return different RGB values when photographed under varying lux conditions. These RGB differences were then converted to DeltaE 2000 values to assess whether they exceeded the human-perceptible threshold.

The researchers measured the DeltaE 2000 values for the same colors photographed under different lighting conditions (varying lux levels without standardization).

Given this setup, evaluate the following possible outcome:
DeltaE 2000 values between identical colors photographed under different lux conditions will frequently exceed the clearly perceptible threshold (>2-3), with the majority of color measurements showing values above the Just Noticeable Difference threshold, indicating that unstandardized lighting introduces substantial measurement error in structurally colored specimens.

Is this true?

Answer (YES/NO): YES